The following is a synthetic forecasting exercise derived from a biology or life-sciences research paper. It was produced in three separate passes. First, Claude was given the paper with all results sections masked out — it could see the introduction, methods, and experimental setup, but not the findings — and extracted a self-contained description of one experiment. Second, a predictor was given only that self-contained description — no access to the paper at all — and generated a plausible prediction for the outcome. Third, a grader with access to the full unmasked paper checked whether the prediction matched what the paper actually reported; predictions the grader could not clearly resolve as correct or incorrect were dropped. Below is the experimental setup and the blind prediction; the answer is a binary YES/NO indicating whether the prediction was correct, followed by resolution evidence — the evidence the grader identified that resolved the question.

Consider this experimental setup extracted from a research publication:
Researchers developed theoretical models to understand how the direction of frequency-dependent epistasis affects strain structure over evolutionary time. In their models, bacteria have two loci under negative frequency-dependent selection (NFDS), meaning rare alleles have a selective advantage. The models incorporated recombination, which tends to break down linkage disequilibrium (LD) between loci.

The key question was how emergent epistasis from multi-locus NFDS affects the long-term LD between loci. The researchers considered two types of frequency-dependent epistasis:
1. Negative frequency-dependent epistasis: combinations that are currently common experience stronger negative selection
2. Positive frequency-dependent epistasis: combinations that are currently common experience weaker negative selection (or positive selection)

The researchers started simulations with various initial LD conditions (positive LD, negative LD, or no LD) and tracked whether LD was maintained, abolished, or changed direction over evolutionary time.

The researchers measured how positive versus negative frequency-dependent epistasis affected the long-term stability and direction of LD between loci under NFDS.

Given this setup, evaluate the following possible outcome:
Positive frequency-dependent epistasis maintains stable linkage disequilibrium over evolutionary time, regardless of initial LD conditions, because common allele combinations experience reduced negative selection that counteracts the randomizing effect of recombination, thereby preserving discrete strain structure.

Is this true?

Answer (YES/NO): NO